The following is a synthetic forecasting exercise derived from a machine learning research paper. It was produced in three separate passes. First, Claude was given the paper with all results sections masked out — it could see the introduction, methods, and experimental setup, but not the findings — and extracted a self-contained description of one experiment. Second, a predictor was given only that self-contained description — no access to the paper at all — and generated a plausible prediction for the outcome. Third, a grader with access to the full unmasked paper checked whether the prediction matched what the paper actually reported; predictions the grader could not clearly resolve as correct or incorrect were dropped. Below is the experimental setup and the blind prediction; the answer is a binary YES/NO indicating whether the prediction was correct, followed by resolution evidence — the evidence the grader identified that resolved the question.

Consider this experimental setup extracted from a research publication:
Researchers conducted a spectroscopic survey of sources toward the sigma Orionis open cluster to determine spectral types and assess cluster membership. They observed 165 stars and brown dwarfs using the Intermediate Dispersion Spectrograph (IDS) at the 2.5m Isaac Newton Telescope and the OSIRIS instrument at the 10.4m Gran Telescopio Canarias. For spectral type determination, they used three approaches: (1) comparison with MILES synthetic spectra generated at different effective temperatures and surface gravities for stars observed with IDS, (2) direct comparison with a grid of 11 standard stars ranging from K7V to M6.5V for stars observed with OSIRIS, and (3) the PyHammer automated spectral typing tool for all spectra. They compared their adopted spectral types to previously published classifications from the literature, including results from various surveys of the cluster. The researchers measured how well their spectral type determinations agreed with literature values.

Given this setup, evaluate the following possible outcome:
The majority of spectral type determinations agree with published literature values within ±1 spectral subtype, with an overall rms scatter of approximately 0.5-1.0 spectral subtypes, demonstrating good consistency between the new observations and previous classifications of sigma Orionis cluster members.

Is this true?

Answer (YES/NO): NO